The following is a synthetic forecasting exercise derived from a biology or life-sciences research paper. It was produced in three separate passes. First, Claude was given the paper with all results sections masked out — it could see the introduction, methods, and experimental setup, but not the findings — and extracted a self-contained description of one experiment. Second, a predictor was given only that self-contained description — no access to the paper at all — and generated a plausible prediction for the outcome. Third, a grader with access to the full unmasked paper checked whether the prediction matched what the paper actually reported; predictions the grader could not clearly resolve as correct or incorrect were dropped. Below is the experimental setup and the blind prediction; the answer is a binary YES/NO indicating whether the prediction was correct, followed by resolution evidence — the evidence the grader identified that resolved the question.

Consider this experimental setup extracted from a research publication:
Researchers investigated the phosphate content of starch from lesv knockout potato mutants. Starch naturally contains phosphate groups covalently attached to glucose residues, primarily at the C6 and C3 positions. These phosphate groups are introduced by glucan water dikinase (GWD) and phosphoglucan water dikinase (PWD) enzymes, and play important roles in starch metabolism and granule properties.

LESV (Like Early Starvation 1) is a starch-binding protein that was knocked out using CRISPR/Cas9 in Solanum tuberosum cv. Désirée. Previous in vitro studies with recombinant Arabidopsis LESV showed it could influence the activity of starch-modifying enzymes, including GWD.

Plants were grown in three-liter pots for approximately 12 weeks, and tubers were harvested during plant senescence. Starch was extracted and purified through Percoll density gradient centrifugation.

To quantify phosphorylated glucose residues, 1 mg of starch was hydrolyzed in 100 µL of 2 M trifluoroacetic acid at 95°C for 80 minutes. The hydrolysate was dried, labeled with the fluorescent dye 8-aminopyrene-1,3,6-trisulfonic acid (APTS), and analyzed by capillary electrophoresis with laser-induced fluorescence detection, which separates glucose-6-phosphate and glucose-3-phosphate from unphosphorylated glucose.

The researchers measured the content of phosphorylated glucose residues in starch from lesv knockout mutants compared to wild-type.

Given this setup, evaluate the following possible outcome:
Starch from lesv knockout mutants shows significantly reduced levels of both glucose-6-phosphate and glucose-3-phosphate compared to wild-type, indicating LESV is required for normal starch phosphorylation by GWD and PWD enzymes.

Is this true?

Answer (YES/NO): NO